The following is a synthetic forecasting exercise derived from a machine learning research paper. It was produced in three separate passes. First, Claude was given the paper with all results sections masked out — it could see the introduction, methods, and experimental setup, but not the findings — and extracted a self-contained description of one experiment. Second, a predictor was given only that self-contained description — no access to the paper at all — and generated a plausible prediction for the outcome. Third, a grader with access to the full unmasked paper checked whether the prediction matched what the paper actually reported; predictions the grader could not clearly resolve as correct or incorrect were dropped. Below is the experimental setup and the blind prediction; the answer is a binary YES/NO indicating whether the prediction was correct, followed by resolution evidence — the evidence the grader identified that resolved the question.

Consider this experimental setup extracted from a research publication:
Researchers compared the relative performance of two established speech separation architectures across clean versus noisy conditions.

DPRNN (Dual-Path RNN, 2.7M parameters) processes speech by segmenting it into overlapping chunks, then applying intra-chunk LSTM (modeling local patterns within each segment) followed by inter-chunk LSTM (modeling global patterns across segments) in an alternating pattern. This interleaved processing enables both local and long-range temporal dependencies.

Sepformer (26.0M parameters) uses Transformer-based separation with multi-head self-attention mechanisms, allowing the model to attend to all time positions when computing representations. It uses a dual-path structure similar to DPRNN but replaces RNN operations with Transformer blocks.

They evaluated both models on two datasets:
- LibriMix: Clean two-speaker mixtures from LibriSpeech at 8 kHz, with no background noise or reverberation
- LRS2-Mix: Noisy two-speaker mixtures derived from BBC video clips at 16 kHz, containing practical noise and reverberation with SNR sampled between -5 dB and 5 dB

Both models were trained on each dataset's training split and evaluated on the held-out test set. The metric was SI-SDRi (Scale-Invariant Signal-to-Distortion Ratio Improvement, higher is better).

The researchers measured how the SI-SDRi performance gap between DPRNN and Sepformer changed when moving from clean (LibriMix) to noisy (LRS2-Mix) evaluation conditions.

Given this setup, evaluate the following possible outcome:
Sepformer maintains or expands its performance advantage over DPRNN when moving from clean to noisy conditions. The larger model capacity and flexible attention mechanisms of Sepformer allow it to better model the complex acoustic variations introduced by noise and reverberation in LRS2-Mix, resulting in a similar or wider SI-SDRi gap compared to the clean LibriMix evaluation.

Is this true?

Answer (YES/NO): YES